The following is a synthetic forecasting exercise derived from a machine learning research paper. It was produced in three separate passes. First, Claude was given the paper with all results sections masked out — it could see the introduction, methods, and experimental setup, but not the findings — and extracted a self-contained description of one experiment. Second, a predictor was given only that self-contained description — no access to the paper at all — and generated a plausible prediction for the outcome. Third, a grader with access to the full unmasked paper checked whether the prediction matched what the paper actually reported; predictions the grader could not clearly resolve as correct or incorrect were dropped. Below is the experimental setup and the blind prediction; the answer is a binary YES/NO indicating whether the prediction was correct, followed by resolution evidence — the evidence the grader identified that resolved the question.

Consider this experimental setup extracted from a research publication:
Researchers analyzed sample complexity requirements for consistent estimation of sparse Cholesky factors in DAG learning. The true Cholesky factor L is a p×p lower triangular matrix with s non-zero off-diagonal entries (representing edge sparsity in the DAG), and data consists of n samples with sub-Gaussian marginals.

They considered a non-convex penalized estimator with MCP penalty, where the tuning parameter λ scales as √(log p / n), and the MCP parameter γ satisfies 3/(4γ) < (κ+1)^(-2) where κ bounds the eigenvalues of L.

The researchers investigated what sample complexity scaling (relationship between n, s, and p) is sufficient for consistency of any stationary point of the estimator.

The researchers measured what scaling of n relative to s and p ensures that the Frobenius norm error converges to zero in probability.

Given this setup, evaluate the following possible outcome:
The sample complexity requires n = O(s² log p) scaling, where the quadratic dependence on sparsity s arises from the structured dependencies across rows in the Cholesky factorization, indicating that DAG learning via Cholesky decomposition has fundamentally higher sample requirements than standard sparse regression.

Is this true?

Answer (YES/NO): NO